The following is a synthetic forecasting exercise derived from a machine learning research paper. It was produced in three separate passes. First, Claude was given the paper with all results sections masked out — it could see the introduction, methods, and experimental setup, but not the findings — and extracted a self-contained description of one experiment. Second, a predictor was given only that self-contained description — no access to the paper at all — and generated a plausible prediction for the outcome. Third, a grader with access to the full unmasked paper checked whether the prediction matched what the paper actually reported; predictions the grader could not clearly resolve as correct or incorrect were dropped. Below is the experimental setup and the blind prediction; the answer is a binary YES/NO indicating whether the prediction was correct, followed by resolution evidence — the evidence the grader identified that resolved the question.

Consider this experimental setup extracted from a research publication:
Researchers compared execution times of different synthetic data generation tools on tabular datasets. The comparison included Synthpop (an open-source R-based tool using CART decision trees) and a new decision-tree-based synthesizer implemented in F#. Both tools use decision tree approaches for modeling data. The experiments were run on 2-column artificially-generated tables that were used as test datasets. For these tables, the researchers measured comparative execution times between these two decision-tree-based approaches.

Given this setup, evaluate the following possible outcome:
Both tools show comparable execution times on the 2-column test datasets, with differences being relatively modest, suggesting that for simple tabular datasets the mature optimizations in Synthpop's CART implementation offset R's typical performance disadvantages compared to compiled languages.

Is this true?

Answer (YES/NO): YES